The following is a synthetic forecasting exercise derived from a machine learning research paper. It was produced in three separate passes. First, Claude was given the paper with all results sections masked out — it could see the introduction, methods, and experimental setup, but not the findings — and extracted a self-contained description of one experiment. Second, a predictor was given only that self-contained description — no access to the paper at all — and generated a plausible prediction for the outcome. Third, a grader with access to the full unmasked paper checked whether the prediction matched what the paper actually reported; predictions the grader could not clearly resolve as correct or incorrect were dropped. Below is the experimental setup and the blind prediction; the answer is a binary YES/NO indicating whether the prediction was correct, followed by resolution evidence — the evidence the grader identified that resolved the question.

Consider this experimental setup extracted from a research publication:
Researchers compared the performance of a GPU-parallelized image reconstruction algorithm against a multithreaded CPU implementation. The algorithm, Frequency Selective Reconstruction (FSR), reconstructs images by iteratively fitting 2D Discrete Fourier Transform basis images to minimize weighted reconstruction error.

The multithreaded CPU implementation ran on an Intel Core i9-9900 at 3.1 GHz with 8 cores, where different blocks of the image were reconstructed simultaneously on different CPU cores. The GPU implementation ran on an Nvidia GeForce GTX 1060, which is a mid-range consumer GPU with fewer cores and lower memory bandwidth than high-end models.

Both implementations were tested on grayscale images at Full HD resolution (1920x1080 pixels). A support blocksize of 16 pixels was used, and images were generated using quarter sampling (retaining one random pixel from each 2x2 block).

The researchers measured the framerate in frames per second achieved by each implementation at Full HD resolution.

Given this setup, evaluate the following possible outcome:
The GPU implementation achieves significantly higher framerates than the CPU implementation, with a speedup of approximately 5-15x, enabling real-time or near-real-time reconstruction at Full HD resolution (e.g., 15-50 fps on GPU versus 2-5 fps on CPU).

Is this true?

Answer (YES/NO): NO